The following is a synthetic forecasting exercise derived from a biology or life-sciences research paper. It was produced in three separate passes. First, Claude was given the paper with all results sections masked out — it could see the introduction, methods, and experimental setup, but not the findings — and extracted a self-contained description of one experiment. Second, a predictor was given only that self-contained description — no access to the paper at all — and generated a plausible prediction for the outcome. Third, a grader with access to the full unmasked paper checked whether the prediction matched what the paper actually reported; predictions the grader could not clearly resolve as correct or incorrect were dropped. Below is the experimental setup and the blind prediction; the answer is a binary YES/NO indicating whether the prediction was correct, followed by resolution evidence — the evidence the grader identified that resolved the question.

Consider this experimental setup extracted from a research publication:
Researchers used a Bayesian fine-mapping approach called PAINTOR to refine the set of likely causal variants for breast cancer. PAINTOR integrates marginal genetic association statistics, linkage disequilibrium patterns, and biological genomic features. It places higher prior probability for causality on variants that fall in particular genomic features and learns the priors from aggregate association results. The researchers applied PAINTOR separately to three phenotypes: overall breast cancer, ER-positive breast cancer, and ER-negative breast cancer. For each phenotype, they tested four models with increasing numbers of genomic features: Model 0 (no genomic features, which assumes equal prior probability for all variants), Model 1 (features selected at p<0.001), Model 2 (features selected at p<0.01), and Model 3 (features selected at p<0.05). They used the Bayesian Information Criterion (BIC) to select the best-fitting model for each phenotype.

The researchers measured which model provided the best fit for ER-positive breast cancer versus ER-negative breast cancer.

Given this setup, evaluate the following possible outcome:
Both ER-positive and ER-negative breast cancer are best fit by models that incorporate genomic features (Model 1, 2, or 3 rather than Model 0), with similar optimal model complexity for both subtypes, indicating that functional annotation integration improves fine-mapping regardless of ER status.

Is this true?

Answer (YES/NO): NO